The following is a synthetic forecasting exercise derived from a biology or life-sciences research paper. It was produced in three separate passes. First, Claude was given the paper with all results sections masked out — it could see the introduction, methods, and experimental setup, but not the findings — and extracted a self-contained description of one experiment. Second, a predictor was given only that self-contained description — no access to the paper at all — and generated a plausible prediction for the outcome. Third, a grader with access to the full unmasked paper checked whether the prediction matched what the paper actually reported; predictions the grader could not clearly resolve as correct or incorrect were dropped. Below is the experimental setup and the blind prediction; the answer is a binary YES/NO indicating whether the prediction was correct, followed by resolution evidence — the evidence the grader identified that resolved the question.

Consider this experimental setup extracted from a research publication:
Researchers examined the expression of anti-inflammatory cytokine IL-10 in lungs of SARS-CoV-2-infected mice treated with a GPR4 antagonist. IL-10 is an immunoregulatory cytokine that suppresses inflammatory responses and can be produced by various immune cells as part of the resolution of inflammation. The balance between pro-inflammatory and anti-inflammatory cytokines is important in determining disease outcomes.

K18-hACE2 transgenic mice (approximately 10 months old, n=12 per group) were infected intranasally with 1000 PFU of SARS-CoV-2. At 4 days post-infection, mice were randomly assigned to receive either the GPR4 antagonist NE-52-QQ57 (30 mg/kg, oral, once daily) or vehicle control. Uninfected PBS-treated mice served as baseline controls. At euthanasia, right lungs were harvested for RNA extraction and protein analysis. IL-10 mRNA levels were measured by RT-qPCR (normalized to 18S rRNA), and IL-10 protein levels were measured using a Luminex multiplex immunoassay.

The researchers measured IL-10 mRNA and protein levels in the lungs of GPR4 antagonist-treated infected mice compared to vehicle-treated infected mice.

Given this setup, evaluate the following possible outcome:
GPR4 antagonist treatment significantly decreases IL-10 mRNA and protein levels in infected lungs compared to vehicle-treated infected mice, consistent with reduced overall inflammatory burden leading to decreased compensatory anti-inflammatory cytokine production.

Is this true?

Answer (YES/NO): NO